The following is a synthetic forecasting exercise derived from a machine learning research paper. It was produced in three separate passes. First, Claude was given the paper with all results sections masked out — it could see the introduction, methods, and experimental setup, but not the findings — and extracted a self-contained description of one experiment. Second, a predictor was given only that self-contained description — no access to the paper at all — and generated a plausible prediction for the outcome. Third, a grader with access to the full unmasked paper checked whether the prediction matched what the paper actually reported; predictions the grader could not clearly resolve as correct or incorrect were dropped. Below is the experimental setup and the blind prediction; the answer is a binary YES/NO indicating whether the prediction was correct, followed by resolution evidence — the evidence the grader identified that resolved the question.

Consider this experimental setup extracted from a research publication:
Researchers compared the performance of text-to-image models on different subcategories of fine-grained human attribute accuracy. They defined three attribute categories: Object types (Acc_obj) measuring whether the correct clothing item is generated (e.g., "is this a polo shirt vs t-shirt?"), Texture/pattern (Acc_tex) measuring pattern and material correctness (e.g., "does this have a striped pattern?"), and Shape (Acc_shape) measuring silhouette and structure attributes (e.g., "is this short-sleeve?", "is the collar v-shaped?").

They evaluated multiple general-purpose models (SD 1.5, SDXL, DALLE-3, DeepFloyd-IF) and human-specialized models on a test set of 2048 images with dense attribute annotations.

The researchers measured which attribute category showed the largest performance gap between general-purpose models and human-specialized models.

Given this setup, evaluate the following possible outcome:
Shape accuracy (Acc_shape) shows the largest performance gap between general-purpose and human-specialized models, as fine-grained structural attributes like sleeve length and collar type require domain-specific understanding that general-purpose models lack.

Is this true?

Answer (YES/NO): YES